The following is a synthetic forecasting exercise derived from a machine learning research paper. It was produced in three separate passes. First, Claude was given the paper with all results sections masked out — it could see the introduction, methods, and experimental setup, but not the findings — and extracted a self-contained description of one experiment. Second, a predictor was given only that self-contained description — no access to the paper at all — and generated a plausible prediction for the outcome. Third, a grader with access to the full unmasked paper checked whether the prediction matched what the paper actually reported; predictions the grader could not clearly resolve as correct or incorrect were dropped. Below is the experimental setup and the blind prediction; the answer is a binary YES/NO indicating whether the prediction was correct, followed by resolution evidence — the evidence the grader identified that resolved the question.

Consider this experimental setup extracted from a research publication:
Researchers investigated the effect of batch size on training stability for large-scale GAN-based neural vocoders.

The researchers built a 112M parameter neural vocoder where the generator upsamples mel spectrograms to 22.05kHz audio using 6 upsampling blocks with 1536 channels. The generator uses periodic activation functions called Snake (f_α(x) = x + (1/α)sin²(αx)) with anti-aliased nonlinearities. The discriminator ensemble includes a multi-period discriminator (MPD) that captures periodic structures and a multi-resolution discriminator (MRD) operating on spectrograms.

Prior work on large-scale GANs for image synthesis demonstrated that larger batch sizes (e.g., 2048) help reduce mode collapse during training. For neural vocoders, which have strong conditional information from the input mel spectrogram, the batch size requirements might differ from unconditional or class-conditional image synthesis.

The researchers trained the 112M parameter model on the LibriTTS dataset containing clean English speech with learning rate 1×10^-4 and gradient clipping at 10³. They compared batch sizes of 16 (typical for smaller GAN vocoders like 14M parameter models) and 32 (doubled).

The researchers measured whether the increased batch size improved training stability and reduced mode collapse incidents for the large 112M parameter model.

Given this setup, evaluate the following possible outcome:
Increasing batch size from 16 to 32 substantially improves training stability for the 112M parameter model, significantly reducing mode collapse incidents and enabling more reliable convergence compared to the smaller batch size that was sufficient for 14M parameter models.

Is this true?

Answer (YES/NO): YES